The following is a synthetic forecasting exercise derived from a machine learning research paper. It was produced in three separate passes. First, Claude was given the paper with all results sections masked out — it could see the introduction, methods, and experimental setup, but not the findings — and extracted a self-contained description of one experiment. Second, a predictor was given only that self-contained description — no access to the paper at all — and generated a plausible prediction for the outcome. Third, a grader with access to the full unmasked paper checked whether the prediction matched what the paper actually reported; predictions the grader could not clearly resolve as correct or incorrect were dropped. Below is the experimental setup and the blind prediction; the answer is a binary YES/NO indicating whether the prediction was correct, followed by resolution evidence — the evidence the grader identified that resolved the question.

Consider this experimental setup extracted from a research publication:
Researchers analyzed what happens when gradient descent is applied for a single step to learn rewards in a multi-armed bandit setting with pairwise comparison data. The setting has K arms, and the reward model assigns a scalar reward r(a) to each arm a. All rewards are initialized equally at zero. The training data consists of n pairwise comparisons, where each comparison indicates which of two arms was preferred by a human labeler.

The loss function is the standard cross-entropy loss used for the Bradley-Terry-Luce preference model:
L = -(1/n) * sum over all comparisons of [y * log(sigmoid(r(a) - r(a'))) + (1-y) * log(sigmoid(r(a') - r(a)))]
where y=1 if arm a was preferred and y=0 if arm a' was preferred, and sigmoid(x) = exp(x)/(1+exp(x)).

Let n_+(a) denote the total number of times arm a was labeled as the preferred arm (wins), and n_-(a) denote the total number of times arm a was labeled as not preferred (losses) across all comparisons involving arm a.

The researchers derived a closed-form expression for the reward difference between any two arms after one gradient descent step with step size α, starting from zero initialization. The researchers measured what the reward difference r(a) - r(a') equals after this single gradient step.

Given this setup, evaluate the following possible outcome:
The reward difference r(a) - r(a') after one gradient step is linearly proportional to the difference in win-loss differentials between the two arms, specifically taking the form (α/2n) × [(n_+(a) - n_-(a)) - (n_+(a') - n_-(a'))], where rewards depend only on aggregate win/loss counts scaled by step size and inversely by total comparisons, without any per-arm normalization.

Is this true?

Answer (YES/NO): NO